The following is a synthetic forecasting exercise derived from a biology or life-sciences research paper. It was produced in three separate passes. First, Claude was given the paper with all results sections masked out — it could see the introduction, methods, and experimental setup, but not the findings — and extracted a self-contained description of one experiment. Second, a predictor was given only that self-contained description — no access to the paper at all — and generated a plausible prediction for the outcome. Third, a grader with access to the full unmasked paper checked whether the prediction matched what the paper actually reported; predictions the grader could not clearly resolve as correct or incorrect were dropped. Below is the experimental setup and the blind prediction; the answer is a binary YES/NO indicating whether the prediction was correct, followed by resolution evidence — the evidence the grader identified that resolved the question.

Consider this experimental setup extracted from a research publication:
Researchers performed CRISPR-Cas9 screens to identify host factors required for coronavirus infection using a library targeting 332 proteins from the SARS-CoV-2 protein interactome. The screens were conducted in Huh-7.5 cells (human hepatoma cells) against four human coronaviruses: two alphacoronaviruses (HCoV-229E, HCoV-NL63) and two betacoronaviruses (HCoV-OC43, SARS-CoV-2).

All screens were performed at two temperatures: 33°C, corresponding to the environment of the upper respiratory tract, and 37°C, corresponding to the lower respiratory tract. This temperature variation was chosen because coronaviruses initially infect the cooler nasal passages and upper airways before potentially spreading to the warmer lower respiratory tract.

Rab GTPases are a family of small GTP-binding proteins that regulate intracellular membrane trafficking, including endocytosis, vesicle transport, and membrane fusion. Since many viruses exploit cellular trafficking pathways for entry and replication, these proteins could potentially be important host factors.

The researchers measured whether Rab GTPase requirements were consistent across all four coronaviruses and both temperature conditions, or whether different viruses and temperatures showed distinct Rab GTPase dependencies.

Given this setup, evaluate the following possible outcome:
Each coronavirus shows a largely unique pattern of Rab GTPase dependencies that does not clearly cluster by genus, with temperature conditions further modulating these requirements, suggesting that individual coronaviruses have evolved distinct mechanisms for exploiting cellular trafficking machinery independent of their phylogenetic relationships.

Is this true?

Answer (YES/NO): NO